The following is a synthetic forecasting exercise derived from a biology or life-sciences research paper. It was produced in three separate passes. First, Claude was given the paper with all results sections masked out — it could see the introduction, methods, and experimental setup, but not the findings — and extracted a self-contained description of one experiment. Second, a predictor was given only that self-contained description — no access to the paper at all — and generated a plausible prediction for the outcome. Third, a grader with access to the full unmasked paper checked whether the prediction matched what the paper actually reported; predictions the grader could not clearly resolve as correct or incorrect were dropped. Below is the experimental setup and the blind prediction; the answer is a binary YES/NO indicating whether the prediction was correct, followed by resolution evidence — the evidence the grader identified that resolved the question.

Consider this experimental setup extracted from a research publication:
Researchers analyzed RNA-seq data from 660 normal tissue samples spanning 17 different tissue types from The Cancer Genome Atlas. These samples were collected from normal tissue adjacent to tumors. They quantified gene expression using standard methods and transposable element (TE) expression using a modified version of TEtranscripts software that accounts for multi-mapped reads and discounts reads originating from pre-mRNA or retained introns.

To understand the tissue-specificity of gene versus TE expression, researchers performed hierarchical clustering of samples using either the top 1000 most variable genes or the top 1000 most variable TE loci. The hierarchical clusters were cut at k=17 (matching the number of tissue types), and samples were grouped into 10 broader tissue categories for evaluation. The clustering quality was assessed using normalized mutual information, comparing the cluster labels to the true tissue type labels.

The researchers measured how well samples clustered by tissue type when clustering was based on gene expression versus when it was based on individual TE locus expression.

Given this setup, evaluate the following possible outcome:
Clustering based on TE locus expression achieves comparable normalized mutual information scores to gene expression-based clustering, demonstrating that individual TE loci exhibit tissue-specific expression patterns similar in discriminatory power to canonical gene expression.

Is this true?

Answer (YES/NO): YES